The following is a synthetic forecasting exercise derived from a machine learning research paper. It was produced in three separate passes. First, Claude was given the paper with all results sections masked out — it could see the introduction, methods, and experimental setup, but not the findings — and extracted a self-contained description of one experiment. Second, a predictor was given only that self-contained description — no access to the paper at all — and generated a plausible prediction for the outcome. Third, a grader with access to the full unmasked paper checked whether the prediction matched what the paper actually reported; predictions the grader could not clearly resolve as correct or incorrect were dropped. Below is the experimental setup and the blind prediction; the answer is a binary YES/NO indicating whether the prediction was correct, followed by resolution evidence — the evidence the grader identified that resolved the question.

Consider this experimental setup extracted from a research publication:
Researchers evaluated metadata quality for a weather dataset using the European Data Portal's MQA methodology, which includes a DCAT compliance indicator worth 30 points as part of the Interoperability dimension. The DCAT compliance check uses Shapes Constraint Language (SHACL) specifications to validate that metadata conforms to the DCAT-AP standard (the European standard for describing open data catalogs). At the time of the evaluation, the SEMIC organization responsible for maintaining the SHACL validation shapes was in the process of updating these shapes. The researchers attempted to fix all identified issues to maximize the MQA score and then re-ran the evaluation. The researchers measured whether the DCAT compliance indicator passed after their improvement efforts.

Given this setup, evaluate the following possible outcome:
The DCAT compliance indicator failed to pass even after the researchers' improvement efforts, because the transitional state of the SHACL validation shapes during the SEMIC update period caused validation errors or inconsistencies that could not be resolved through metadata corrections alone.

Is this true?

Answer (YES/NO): YES